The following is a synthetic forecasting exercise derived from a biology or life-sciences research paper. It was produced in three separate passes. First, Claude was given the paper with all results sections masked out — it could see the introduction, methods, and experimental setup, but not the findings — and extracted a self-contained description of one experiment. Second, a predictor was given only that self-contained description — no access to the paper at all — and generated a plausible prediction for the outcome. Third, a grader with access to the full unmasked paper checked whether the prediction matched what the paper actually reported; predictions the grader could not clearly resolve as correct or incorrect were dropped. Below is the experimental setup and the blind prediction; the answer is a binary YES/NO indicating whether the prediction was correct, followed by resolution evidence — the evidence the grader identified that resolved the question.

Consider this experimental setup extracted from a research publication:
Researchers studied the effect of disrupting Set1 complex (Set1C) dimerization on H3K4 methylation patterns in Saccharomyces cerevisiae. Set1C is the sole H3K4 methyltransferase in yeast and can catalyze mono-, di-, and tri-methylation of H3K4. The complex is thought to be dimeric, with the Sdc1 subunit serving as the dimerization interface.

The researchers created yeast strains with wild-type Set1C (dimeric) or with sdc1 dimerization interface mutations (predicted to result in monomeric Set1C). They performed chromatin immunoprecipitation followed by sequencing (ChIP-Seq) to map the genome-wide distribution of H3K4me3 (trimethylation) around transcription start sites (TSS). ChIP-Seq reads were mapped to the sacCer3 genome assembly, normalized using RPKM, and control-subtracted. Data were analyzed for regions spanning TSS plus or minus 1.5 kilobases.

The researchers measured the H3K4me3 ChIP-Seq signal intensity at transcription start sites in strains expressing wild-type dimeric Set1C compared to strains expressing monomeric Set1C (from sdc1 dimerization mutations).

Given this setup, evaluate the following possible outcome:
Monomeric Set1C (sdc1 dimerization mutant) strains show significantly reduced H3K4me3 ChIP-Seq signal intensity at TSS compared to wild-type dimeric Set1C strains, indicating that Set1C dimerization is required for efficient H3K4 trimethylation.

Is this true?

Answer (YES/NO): YES